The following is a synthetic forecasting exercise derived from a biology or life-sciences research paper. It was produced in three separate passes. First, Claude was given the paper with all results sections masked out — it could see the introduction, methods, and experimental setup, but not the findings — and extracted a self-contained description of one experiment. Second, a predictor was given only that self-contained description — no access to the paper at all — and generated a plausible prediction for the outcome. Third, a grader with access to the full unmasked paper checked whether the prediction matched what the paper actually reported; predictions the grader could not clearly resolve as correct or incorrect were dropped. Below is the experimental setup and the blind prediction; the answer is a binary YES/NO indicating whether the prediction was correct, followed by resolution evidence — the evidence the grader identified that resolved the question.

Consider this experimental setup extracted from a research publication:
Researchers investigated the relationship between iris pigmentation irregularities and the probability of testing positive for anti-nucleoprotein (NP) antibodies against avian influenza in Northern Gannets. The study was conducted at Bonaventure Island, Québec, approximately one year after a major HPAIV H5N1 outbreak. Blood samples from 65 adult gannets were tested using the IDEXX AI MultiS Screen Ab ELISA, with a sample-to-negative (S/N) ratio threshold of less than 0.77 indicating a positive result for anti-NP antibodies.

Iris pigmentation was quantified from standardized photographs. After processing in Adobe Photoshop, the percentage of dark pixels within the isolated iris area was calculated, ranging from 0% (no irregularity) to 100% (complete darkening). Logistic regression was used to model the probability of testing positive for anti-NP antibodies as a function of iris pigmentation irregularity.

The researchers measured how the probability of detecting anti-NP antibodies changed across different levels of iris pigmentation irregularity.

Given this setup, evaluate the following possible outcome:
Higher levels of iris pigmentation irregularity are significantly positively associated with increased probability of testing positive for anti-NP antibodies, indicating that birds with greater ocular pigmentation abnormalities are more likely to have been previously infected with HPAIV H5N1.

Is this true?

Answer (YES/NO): YES